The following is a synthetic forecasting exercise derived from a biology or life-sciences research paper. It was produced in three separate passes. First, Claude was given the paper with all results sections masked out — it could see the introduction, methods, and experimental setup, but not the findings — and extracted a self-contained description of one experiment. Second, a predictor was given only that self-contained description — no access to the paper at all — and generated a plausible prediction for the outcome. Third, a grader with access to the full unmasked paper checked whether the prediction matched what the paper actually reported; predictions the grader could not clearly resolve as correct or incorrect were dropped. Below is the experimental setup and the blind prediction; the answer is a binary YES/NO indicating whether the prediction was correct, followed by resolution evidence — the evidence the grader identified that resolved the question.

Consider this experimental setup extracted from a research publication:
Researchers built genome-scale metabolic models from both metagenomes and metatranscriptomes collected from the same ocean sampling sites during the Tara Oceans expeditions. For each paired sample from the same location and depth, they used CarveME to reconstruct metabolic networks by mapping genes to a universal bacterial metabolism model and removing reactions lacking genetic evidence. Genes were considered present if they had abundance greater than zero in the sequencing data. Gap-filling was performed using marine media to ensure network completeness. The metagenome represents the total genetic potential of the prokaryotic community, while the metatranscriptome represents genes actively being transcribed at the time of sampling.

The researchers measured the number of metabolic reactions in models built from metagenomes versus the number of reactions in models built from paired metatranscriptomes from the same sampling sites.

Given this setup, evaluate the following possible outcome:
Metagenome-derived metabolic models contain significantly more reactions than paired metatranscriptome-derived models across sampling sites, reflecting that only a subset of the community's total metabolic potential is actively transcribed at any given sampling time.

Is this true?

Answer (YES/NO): YES